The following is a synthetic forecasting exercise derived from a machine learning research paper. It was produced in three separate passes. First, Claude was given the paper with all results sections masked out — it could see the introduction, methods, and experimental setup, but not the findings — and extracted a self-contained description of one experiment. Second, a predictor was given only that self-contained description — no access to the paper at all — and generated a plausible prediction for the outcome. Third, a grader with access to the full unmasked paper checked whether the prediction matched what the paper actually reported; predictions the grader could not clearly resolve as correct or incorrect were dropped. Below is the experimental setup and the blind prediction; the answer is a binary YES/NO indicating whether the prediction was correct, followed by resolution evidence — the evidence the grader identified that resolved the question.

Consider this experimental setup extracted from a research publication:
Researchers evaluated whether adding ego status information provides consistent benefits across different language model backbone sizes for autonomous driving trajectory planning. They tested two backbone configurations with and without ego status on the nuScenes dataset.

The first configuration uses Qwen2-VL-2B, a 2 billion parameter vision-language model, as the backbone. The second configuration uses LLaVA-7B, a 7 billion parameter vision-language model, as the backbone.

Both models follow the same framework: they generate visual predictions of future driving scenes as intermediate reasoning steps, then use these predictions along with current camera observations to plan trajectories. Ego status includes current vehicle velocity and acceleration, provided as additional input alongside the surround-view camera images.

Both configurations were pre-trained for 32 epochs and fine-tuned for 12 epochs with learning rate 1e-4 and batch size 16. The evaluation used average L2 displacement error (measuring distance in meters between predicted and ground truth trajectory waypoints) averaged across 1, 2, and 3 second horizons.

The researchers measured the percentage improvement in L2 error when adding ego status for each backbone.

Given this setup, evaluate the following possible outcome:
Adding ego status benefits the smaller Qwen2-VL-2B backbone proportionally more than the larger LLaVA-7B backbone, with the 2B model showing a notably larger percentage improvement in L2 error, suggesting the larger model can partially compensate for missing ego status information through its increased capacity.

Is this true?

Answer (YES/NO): NO